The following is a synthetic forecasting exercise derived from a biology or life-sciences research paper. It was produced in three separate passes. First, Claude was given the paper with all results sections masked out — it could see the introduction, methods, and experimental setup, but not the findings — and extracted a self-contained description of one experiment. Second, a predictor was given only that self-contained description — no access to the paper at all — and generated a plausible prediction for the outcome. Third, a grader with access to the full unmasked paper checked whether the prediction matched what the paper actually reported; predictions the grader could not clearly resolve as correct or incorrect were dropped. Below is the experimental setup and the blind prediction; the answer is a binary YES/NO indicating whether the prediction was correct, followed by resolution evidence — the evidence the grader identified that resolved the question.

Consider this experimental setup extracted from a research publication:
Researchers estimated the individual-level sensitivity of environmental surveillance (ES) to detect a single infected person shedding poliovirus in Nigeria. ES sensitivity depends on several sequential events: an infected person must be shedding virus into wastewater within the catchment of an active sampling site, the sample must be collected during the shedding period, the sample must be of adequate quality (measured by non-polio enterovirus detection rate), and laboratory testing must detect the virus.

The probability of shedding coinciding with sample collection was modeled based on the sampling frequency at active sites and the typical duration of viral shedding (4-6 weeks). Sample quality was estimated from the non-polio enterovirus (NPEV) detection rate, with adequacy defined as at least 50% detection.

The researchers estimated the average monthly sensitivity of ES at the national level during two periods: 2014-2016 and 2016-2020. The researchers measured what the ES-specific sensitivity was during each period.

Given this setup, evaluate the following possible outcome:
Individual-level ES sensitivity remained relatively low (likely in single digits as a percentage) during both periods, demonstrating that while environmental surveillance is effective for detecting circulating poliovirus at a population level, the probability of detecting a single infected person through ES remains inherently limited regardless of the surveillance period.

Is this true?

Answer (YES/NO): YES